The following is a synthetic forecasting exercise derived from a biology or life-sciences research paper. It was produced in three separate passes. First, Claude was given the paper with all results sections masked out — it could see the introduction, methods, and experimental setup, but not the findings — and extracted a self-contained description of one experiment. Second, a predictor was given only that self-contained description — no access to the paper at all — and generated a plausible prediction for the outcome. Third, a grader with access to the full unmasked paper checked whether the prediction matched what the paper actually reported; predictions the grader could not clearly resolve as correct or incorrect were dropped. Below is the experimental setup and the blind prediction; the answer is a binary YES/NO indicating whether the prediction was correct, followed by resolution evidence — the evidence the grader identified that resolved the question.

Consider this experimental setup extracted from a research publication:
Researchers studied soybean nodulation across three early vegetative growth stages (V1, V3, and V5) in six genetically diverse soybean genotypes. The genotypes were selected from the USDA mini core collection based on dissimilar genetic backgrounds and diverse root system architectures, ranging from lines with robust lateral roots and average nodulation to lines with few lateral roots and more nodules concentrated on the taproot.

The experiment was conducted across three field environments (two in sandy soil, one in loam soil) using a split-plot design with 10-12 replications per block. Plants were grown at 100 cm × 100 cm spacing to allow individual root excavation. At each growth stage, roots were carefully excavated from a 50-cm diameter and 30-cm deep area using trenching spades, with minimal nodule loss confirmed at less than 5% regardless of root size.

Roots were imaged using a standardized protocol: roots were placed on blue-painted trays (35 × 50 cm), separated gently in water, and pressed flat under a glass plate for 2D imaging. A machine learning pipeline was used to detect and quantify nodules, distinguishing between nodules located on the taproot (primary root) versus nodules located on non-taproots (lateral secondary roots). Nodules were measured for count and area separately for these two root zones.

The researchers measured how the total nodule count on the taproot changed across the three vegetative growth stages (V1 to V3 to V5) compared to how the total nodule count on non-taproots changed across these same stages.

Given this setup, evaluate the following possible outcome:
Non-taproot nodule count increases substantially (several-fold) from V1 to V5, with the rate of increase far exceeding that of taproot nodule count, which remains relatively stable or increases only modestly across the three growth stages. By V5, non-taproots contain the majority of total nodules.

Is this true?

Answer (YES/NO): YES